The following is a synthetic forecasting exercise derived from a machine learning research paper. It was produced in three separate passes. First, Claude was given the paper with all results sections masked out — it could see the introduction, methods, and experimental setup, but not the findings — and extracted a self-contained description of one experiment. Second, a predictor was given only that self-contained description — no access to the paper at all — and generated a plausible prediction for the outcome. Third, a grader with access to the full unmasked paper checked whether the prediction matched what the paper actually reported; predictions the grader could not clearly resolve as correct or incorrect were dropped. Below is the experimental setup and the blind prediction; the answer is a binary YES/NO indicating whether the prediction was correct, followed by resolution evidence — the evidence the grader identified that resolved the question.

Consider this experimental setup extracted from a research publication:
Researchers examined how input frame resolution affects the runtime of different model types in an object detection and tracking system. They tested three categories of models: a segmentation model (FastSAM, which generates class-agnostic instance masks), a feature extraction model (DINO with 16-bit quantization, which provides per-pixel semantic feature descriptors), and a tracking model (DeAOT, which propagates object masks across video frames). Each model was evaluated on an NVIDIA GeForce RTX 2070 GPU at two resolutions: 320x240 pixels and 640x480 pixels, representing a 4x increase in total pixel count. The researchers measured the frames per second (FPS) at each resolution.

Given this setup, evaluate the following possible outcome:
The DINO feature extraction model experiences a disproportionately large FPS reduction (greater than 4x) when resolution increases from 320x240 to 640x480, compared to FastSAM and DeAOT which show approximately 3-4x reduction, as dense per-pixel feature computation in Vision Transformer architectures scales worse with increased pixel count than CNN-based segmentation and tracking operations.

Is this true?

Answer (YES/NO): NO